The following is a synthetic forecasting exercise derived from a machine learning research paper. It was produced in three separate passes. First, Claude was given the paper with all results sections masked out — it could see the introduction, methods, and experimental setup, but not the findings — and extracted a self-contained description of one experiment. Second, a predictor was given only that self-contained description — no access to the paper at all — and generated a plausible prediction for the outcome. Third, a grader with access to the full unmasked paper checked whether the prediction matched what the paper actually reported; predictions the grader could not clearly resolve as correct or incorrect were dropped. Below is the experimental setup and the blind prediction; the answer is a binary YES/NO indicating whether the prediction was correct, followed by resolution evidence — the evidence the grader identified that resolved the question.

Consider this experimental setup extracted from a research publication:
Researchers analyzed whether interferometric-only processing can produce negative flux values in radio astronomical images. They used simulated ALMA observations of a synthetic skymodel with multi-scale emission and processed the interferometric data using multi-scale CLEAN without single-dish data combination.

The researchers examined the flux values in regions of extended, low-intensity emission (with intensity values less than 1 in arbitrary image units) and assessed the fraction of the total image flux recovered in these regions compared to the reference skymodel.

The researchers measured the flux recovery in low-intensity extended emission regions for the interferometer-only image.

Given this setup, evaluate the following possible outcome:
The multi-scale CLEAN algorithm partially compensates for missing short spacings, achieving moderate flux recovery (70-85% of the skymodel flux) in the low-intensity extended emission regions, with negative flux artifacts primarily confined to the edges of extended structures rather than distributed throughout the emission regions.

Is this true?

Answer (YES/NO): NO